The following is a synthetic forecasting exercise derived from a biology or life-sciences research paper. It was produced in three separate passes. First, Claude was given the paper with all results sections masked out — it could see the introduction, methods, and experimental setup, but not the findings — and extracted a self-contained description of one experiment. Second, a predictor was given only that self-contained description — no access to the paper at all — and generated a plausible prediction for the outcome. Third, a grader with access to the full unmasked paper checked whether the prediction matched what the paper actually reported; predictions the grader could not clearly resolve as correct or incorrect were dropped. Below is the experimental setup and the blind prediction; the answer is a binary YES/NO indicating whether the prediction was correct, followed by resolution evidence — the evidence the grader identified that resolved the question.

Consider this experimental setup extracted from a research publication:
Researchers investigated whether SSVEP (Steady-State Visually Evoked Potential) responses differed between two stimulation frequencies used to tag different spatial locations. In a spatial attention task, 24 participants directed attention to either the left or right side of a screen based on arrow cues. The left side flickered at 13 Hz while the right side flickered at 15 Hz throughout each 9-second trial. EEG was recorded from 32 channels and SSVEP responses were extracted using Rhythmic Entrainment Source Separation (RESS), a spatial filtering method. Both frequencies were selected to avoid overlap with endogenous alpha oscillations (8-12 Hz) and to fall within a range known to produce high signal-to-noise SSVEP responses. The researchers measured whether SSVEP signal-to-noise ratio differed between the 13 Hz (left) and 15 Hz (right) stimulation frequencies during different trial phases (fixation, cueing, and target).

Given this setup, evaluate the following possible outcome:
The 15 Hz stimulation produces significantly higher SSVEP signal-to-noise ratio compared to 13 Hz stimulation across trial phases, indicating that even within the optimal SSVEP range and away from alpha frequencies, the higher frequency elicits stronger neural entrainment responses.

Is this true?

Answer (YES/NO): NO